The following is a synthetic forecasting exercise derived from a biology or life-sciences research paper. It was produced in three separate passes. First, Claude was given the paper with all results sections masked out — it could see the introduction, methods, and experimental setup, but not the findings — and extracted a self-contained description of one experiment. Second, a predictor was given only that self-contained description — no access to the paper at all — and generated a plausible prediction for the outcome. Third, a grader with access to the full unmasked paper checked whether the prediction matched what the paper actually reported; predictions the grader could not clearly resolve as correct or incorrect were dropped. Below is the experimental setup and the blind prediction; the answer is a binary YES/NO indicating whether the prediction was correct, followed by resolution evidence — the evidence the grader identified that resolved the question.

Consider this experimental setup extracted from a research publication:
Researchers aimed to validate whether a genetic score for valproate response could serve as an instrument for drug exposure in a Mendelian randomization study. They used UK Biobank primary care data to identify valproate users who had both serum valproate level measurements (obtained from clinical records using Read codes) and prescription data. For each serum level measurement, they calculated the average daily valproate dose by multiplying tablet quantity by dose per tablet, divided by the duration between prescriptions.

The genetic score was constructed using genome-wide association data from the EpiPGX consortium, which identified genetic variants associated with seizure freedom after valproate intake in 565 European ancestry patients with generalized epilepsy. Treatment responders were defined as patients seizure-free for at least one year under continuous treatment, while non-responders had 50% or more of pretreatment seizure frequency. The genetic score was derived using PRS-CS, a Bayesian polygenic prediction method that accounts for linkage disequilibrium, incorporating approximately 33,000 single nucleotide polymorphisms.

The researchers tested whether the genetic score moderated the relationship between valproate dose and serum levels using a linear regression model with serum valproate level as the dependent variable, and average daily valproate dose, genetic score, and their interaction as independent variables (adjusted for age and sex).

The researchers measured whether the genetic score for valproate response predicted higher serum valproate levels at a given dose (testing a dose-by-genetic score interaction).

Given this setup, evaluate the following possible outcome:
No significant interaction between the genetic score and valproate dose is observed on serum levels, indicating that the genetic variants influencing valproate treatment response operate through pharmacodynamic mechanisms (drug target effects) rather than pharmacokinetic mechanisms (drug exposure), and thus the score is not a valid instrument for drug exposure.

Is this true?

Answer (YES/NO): NO